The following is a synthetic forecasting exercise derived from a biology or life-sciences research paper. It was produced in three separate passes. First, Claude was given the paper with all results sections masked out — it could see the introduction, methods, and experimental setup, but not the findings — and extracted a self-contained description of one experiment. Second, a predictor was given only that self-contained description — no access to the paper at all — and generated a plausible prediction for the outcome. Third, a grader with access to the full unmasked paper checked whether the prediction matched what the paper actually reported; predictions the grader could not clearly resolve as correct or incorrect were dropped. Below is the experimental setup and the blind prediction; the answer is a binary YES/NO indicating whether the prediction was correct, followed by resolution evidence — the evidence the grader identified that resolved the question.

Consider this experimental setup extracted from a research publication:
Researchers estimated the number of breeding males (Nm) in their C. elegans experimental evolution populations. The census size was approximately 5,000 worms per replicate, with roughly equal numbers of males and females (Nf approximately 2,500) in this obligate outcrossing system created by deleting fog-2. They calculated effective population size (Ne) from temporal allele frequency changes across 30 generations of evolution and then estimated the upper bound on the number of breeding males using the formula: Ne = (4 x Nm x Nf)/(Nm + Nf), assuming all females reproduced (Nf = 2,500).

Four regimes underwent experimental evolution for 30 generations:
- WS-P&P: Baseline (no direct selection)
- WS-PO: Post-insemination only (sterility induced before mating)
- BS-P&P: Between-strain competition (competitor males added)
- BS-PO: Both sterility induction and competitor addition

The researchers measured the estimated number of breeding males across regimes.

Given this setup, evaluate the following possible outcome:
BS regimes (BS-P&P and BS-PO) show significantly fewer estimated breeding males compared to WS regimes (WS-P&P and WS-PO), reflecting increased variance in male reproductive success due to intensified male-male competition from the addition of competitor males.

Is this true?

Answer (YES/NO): NO